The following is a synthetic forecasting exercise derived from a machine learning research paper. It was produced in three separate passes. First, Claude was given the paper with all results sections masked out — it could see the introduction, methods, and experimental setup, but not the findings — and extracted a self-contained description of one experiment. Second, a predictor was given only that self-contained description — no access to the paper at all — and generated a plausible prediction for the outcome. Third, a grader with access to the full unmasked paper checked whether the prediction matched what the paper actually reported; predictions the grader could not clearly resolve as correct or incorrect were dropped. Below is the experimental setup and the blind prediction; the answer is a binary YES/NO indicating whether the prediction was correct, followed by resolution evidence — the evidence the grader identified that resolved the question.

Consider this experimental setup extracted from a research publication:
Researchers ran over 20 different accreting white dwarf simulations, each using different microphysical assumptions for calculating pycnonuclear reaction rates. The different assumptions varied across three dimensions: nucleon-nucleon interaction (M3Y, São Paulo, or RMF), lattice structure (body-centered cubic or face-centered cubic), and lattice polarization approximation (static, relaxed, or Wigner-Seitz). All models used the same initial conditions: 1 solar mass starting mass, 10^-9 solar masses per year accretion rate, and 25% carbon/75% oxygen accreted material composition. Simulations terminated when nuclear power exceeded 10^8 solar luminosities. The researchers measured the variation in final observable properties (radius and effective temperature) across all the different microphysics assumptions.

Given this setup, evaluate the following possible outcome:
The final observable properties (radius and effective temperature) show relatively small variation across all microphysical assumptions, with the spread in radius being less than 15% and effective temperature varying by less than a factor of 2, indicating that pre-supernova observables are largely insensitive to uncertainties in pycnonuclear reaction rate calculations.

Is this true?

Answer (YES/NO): YES